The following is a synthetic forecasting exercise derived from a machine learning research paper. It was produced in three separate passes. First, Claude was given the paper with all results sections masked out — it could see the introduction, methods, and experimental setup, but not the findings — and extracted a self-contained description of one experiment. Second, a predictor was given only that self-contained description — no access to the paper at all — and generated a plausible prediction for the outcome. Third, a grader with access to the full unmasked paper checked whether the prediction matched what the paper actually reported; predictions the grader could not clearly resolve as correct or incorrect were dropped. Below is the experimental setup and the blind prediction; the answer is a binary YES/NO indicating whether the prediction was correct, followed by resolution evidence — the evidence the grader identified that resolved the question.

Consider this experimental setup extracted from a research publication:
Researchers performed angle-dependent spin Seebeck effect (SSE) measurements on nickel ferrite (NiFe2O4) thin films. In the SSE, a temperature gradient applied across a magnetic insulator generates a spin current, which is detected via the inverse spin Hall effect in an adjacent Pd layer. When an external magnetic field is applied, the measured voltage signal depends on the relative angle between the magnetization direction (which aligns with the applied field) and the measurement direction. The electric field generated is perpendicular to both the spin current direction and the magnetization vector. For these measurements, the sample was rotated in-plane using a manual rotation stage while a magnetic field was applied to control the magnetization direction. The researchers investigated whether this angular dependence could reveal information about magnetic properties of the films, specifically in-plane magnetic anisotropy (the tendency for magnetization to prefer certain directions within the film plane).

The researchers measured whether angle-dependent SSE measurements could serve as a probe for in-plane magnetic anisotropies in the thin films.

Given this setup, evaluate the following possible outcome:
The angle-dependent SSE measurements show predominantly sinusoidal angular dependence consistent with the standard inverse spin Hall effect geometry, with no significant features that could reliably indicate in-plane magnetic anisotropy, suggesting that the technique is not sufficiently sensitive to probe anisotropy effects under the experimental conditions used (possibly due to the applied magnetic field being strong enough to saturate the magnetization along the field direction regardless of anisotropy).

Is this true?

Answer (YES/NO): NO